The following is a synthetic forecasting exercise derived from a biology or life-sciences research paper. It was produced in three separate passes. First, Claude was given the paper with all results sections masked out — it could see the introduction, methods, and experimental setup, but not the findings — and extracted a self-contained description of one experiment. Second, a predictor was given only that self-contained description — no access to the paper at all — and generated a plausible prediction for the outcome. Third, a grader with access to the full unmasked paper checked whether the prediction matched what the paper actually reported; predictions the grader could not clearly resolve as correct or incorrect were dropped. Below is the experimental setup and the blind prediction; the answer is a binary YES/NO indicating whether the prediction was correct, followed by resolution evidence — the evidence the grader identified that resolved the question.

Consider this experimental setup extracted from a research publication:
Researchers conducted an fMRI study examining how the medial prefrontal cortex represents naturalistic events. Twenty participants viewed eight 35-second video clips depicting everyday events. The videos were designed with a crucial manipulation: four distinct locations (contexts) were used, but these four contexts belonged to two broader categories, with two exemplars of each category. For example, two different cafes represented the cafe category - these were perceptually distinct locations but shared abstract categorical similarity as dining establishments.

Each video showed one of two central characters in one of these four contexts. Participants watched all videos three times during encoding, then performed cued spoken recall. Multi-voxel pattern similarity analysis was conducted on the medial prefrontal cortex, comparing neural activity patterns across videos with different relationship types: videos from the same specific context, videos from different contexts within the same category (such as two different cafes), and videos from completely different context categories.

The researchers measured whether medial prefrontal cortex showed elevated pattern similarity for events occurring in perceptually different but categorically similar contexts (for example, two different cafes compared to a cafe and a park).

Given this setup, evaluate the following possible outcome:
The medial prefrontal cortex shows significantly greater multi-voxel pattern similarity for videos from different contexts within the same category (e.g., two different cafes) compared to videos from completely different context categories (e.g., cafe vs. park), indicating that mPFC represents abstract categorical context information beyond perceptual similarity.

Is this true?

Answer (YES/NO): YES